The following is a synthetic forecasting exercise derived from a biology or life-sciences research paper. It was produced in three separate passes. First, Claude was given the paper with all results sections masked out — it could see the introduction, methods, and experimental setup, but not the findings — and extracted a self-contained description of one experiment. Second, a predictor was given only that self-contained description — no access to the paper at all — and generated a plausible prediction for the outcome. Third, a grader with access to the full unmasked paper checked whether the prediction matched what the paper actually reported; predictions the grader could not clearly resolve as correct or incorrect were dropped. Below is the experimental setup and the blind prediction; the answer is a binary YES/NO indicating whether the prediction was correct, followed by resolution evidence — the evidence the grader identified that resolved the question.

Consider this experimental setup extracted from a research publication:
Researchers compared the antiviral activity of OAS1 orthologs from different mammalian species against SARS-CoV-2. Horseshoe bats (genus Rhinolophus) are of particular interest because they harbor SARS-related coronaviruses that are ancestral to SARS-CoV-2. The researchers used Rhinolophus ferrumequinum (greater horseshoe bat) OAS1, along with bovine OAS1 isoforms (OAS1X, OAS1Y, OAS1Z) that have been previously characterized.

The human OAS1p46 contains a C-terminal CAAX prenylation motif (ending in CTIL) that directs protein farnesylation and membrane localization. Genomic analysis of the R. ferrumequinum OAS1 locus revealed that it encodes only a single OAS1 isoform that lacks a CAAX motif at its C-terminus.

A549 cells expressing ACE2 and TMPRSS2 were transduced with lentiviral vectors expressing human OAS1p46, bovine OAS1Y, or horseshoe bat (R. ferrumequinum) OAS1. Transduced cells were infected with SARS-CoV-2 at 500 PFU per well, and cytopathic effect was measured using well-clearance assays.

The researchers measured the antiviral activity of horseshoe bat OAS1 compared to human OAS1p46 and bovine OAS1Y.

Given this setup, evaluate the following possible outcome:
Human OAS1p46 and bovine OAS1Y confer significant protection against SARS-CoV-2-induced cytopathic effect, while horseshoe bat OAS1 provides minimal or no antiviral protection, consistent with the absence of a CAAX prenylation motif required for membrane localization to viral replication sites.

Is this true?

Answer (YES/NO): YES